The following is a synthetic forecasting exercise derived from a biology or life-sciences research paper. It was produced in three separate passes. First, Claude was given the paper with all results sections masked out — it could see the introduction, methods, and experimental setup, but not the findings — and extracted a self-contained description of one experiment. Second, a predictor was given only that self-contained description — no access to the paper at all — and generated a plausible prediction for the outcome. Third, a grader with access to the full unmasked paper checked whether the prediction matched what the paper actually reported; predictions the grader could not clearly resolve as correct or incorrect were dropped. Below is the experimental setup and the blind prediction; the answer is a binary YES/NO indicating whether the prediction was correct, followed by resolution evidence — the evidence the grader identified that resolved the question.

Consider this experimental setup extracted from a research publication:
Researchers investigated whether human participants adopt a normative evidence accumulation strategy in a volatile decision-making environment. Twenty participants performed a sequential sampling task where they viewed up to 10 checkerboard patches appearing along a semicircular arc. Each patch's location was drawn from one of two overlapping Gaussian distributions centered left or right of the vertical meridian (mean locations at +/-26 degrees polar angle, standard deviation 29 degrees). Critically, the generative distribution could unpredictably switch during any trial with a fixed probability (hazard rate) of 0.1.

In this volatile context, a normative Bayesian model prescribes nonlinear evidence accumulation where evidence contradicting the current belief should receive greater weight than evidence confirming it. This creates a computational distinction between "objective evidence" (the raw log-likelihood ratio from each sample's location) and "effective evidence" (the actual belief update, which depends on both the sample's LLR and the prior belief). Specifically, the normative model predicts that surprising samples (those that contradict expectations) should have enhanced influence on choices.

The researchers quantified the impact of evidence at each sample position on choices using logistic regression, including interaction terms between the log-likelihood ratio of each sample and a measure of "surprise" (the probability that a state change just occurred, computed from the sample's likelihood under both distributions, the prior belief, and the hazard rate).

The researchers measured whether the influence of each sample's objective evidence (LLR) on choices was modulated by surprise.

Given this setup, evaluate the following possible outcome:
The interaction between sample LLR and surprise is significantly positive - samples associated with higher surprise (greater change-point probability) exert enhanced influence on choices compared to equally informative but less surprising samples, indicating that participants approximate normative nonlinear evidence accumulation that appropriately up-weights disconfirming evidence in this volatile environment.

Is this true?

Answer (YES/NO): YES